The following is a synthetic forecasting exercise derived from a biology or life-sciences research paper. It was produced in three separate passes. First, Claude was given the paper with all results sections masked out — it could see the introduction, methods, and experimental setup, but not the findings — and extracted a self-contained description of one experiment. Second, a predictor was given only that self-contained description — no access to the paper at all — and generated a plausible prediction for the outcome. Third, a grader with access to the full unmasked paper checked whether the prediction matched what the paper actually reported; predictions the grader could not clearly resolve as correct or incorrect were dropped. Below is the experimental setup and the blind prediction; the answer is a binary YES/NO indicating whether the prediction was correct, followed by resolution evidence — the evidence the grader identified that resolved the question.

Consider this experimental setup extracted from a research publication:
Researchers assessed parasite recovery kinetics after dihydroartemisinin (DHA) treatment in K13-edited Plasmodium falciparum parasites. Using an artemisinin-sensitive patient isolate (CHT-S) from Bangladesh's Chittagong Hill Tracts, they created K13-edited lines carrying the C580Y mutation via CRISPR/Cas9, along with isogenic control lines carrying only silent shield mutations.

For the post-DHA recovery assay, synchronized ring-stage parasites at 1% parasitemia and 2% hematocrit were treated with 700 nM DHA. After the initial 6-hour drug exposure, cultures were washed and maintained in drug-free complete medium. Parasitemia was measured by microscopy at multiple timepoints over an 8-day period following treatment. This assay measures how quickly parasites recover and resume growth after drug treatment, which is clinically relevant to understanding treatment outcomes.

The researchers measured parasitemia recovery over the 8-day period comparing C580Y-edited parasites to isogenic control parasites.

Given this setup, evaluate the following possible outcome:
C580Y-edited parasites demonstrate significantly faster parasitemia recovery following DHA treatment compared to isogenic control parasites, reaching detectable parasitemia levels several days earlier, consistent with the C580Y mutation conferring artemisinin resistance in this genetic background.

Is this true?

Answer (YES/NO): NO